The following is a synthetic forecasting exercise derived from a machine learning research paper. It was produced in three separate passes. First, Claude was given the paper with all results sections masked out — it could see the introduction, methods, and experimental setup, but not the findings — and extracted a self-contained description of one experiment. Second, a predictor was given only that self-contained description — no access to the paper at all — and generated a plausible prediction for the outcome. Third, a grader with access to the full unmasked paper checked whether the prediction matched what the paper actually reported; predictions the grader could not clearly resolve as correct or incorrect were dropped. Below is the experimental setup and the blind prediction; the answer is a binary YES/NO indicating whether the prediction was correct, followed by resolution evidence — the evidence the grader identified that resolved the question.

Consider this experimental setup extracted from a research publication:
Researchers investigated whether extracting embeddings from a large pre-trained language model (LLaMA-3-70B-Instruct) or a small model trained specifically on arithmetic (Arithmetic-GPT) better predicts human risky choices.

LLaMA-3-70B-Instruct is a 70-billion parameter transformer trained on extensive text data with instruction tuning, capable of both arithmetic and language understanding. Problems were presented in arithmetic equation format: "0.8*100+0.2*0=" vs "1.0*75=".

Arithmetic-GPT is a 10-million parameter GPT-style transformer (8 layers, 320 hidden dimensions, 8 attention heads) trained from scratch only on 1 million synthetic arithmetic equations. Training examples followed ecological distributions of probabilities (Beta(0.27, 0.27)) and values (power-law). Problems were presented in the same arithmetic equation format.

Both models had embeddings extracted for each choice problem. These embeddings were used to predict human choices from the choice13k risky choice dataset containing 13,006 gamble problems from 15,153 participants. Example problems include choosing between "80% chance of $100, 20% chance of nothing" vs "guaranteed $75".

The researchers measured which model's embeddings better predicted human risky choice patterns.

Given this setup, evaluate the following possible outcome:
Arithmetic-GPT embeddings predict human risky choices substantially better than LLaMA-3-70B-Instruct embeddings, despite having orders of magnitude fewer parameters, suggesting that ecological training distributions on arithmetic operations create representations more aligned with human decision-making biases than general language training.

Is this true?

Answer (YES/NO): YES